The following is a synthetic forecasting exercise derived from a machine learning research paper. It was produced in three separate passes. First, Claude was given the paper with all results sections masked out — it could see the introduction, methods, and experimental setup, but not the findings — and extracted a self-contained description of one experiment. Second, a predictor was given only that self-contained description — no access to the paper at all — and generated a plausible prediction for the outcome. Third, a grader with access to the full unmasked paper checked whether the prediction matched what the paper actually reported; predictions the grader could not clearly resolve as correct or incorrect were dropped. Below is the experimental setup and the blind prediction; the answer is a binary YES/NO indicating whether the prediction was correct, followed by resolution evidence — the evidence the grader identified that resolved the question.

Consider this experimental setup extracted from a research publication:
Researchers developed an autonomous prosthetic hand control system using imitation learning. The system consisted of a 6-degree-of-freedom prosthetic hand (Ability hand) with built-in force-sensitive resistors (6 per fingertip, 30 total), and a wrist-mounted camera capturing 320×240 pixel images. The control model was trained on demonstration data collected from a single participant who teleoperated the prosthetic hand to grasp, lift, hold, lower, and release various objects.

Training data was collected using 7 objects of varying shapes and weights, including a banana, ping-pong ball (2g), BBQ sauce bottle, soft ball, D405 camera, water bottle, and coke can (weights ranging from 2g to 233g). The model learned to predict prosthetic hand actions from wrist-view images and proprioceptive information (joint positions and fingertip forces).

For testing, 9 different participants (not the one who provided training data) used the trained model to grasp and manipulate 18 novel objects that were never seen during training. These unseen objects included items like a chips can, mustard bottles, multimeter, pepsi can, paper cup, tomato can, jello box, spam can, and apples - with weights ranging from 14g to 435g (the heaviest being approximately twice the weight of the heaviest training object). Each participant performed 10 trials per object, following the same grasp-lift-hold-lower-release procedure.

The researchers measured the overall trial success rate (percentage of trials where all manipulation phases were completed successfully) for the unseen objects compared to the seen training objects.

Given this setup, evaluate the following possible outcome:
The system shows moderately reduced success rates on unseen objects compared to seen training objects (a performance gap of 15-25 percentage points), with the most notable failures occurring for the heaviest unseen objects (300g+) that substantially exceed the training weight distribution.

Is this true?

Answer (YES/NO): NO